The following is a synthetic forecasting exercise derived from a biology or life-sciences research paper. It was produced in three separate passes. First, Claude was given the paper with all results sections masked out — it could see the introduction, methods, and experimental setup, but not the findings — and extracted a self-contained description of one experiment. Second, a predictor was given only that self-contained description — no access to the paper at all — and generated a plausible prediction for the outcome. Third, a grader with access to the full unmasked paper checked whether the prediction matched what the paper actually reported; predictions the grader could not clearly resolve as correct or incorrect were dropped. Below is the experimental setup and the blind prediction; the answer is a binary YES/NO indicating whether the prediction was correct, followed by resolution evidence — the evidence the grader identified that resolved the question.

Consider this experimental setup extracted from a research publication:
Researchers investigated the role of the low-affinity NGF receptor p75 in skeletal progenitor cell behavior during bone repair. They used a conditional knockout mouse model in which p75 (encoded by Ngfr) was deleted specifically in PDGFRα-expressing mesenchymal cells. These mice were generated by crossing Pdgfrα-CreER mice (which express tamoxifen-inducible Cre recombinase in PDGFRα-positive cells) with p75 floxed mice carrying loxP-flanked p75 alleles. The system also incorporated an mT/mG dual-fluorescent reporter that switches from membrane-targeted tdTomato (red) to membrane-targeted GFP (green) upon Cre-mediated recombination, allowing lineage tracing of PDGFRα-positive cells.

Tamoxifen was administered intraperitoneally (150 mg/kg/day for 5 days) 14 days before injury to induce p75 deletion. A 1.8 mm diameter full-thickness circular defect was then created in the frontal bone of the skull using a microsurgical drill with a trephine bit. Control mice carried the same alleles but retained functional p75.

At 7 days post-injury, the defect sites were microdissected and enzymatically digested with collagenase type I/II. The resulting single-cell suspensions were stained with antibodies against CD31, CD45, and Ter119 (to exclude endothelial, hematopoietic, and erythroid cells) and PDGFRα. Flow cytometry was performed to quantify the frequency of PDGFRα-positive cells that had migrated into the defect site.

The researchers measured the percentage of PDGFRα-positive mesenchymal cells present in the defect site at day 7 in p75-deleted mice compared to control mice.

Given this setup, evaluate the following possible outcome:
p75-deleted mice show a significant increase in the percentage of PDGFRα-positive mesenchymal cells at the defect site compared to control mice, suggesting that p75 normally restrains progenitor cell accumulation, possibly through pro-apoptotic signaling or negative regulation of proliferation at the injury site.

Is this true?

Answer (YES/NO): NO